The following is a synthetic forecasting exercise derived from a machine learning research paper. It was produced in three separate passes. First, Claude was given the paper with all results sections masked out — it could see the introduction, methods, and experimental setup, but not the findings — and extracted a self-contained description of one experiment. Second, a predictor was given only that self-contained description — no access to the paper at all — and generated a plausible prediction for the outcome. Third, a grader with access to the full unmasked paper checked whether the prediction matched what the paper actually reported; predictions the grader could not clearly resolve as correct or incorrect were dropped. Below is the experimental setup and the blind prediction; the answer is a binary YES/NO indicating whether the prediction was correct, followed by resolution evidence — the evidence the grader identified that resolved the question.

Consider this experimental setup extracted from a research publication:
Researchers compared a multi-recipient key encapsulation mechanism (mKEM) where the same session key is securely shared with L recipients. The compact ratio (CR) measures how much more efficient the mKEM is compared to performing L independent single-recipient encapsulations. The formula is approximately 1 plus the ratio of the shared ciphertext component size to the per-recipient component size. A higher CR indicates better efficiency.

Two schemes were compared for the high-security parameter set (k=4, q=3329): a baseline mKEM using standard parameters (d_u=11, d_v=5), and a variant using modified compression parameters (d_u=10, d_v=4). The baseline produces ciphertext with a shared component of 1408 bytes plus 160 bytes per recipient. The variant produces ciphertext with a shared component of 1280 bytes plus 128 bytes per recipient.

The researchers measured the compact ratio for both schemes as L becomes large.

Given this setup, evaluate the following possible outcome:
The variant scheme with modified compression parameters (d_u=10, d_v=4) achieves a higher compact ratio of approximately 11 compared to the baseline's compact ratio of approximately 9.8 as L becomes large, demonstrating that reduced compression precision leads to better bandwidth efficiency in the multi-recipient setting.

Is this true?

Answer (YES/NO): YES